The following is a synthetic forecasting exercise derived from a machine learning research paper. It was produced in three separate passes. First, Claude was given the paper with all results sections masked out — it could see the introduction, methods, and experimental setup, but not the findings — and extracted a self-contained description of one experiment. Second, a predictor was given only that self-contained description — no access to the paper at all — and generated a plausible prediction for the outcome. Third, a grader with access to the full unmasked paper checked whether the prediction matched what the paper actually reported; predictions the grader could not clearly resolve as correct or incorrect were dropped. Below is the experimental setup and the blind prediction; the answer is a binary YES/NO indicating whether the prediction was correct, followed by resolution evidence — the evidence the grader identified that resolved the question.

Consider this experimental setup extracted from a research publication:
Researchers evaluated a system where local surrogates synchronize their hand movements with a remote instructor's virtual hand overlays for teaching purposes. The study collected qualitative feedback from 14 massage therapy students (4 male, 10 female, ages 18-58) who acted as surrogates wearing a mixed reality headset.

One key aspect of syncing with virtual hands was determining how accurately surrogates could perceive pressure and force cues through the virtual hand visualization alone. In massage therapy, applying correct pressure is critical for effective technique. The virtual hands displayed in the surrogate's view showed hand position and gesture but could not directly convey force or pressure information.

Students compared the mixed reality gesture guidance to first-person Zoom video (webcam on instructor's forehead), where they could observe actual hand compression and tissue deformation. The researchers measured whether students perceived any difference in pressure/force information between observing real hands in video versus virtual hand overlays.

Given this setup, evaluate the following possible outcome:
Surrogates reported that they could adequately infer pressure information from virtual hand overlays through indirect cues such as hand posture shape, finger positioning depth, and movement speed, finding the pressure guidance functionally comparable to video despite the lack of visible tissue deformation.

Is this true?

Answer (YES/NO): NO